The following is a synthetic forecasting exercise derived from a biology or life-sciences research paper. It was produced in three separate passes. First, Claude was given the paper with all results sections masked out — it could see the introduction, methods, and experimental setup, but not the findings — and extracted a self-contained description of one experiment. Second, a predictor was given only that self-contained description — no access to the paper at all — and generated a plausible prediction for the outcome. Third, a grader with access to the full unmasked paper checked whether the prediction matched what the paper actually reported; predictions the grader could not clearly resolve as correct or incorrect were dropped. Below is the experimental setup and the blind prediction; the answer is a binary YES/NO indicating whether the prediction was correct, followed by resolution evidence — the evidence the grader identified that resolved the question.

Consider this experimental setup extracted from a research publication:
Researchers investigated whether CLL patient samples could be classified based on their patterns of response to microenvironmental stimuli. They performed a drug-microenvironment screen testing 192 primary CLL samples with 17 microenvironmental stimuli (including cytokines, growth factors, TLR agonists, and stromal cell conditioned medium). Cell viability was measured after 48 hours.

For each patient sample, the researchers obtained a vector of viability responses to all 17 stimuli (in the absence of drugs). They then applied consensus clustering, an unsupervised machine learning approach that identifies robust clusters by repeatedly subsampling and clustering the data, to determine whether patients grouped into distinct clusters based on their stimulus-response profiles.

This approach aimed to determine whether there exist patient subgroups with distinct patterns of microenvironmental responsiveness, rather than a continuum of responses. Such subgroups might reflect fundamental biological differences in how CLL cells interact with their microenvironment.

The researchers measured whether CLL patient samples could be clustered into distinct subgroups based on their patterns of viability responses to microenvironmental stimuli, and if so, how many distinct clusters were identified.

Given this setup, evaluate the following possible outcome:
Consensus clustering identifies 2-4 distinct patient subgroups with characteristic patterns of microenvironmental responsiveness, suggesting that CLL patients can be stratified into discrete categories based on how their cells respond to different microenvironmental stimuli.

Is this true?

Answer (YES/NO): YES